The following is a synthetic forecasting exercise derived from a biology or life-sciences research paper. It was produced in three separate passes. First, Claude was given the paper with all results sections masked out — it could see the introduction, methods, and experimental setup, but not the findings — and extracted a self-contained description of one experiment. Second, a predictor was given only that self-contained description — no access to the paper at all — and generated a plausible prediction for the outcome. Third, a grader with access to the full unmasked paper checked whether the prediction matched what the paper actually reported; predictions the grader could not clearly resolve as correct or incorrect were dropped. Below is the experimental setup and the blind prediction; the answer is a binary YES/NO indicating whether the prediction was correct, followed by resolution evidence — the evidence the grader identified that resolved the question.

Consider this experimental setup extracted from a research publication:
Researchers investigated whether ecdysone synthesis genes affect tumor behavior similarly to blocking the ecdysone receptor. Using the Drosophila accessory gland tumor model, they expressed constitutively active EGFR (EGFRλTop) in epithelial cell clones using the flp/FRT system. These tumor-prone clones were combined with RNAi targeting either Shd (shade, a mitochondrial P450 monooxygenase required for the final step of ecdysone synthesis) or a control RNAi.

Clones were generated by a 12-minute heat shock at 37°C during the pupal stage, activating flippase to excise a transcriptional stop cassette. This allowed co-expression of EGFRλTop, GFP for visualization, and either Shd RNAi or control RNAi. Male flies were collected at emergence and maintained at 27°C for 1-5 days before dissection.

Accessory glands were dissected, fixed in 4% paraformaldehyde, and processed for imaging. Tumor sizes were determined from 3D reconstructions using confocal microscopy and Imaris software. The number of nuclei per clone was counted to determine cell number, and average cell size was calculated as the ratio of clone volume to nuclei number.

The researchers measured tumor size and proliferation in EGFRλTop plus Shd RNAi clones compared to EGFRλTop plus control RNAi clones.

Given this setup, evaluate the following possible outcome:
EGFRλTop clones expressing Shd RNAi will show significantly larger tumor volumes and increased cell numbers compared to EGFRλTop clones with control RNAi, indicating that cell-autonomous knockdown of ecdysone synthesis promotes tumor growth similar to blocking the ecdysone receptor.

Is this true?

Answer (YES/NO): NO